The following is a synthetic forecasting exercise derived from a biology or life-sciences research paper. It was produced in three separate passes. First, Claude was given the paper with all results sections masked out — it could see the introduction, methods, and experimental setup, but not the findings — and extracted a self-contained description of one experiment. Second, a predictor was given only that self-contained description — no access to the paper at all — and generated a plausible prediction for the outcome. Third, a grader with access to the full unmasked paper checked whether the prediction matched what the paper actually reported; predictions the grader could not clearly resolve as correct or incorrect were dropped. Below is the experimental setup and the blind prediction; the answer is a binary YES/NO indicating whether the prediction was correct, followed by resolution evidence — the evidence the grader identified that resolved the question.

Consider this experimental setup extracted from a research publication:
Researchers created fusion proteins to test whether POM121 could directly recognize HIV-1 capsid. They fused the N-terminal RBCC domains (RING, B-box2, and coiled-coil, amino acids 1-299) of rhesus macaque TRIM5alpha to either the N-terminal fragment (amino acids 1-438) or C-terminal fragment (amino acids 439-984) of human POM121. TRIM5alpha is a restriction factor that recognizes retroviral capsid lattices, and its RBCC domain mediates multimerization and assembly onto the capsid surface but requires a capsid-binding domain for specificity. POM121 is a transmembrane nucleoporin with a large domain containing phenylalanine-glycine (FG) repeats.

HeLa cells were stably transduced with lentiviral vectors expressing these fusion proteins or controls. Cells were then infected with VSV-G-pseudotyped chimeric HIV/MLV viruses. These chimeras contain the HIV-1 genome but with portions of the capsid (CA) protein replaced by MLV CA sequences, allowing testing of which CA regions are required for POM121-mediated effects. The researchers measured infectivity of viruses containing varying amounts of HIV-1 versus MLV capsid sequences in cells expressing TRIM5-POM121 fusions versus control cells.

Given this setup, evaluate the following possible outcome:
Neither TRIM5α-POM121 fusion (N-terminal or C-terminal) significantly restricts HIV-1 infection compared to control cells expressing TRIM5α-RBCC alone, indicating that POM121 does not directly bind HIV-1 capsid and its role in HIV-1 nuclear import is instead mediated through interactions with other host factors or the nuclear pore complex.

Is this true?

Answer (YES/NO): NO